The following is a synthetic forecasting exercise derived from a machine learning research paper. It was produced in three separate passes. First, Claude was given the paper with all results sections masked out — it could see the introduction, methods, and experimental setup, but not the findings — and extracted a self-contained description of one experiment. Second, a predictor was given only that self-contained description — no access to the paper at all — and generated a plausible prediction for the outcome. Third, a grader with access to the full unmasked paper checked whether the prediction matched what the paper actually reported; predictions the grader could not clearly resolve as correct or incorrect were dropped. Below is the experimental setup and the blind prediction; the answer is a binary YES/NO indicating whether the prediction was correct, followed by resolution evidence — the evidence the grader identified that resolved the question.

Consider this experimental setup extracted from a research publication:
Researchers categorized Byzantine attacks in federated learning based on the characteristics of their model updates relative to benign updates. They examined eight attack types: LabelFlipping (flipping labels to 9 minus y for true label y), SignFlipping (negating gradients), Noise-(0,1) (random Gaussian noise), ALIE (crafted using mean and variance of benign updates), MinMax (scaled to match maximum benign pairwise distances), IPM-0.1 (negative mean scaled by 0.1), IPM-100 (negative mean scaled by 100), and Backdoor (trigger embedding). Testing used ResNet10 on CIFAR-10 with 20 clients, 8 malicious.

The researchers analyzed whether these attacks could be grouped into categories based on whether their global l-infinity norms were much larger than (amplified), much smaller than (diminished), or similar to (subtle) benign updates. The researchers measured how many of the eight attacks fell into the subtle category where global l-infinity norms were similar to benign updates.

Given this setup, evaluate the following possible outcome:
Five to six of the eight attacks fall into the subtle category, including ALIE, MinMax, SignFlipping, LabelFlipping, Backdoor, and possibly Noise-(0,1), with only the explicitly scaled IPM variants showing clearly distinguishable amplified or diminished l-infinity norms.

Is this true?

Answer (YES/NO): NO